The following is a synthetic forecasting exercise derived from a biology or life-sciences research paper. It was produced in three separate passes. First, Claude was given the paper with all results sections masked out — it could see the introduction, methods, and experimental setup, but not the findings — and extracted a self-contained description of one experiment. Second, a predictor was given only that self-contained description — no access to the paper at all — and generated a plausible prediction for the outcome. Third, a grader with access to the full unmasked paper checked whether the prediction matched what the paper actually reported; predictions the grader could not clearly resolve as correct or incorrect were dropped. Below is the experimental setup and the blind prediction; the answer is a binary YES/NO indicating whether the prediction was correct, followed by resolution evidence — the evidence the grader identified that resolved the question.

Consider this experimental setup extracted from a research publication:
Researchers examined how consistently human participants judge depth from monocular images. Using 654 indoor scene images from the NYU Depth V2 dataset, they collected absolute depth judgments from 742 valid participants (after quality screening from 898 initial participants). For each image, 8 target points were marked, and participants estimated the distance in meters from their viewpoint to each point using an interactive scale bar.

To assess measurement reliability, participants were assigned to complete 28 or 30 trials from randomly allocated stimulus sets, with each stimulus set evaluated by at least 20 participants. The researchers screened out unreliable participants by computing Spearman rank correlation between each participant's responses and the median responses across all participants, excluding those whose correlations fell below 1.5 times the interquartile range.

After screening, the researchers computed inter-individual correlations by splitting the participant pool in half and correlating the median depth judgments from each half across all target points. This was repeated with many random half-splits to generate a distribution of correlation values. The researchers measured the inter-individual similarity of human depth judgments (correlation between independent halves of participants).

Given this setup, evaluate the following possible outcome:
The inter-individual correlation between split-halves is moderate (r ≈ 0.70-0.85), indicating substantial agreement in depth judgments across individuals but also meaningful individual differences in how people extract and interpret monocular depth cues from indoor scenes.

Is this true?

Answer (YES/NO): NO